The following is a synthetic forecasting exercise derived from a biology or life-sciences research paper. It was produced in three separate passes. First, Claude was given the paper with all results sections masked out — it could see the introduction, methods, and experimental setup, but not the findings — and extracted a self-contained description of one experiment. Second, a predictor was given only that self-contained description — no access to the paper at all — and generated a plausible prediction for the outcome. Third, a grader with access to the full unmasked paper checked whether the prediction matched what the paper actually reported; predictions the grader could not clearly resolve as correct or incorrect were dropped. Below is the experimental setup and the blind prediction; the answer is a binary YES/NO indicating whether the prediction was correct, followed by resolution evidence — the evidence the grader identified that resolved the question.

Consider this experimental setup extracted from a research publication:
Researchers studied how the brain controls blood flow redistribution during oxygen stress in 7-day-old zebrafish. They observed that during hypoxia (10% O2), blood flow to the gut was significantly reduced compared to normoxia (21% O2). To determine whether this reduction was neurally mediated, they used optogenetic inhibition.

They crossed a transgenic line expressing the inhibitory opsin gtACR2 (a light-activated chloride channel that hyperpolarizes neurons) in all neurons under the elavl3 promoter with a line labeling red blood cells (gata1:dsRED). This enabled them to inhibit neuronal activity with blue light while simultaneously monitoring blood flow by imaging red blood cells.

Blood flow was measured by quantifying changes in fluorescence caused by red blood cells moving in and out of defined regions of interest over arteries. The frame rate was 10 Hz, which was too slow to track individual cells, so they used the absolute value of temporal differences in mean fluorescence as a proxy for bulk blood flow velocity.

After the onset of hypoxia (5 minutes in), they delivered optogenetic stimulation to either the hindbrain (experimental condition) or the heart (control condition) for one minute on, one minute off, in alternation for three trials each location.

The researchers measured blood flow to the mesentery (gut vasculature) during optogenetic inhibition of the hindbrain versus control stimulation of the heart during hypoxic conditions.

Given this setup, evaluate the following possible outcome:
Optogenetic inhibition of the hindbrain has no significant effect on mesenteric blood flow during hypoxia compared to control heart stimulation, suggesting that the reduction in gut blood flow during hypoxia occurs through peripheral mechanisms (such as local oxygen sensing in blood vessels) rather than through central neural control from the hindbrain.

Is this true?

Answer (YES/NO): NO